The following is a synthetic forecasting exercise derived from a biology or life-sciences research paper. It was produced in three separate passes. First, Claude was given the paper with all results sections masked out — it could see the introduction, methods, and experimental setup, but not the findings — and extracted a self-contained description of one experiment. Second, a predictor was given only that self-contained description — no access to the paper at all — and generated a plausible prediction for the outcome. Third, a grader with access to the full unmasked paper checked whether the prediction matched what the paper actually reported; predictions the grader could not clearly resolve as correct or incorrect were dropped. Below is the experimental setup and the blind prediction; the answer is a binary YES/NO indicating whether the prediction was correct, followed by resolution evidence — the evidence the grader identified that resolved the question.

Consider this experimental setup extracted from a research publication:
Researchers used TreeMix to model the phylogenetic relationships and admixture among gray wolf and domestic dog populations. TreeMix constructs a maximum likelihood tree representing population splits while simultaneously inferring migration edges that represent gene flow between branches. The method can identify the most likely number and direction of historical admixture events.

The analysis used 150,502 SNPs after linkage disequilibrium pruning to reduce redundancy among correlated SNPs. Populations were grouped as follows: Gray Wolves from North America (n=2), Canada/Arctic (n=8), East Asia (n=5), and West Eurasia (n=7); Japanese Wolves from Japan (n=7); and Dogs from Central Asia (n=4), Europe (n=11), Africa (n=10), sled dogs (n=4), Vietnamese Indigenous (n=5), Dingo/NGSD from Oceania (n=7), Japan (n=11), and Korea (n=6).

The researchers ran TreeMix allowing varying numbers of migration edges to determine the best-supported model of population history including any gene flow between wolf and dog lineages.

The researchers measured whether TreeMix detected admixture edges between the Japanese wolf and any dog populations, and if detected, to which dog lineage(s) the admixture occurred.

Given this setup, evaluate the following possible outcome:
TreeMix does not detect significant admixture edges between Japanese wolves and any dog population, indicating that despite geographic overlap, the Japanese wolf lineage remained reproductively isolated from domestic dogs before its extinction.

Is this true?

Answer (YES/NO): NO